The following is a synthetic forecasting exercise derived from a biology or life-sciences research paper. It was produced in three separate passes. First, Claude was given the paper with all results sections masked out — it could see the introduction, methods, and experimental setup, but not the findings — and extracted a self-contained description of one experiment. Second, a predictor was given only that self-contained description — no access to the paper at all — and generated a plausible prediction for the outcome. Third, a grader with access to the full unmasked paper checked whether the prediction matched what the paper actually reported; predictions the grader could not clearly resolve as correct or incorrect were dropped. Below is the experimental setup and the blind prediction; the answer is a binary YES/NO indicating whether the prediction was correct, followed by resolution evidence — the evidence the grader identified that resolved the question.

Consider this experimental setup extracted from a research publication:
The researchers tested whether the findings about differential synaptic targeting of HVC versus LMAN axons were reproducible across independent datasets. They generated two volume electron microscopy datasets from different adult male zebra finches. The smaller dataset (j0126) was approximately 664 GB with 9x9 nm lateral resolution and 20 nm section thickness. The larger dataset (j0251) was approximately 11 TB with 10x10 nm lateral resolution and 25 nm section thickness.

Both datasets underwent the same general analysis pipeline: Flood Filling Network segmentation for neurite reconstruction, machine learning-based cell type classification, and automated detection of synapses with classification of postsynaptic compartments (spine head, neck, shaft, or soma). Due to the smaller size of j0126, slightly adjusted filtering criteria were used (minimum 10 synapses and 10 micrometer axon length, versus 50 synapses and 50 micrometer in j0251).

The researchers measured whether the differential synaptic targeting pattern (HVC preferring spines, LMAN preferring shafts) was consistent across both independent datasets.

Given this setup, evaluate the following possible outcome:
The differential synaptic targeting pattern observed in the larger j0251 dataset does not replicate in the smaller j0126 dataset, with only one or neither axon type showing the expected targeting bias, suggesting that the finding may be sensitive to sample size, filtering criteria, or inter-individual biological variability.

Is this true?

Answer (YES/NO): NO